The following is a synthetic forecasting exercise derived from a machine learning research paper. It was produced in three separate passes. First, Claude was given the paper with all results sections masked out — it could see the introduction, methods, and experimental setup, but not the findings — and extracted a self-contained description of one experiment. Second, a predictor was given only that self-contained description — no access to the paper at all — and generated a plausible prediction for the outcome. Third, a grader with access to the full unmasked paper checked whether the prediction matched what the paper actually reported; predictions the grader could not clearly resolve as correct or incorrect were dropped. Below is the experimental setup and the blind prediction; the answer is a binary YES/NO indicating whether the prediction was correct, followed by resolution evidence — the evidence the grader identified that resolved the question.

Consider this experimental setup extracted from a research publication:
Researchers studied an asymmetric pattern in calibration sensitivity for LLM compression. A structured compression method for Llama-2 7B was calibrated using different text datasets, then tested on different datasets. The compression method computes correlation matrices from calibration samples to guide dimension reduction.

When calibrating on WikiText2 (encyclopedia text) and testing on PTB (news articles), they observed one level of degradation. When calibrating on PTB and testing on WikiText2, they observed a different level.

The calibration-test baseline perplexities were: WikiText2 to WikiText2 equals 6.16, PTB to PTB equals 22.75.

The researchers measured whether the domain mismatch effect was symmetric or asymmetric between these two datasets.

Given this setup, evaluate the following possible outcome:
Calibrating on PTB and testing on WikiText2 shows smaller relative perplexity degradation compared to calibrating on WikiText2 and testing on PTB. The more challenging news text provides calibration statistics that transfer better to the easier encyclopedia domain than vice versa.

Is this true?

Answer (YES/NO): YES